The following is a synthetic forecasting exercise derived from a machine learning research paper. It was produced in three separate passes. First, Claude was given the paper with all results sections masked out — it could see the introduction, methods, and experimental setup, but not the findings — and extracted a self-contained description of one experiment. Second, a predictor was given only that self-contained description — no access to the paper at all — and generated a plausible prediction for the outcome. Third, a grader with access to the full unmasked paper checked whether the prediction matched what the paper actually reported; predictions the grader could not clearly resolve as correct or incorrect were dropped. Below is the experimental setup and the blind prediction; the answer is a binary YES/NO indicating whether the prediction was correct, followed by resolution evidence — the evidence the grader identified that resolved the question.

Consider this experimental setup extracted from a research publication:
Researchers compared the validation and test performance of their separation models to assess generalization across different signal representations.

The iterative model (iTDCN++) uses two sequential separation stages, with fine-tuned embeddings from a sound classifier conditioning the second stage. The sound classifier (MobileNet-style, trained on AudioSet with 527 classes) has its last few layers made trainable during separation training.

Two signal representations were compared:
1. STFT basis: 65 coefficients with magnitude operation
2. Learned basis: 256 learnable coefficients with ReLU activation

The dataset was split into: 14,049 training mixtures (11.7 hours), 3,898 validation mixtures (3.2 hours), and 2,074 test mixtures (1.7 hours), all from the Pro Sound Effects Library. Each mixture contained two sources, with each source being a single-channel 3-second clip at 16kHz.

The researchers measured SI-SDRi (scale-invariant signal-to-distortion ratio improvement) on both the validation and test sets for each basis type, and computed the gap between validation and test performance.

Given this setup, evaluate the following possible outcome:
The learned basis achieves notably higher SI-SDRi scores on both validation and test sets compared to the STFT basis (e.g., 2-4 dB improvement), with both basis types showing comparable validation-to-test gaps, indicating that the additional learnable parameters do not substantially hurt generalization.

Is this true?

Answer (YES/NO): NO